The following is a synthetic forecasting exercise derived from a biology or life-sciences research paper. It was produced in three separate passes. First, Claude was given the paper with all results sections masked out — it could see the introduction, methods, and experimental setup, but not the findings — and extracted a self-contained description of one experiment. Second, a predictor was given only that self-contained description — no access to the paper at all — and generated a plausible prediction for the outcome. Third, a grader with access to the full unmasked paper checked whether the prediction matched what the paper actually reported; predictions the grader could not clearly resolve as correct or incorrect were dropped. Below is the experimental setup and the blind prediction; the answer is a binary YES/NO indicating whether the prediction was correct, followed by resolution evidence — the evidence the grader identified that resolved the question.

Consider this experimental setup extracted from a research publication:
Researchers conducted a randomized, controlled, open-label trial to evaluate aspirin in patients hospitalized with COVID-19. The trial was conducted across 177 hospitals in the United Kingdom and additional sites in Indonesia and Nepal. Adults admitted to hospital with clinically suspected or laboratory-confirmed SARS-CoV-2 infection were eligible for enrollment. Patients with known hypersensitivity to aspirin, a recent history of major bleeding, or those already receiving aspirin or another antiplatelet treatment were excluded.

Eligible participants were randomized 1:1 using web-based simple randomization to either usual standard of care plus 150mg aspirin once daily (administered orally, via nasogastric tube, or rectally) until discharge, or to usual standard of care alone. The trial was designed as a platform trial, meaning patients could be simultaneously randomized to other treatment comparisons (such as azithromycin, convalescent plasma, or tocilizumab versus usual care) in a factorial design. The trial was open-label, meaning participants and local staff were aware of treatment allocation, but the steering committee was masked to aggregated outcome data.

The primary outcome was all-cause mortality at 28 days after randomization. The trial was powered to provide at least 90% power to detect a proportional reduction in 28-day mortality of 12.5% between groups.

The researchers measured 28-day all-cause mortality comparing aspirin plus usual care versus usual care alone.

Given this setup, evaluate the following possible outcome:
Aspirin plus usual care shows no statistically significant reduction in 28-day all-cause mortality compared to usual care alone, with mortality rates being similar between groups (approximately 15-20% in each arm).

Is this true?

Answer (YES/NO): YES